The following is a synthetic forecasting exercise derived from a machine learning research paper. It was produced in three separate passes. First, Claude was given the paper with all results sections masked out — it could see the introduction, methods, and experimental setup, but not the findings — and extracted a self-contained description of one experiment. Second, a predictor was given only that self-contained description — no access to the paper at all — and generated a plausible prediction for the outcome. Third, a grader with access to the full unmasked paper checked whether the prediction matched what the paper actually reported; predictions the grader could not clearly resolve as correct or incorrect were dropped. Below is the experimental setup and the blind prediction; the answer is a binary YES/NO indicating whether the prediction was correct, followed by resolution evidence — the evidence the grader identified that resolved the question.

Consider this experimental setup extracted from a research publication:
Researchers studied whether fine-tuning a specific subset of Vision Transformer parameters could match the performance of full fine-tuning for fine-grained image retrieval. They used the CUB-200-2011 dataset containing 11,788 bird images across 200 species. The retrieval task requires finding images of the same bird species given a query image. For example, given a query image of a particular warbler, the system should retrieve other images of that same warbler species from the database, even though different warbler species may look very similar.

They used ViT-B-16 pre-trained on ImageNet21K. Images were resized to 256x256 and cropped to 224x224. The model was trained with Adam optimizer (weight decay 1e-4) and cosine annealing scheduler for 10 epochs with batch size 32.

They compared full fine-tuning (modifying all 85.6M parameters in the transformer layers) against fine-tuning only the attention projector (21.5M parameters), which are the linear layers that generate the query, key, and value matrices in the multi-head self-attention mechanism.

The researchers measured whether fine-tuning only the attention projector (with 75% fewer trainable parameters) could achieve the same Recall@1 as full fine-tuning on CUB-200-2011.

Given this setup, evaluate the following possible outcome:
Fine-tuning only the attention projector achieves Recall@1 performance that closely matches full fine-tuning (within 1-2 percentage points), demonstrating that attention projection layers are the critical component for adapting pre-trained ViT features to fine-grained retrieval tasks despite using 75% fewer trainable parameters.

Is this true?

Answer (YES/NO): YES